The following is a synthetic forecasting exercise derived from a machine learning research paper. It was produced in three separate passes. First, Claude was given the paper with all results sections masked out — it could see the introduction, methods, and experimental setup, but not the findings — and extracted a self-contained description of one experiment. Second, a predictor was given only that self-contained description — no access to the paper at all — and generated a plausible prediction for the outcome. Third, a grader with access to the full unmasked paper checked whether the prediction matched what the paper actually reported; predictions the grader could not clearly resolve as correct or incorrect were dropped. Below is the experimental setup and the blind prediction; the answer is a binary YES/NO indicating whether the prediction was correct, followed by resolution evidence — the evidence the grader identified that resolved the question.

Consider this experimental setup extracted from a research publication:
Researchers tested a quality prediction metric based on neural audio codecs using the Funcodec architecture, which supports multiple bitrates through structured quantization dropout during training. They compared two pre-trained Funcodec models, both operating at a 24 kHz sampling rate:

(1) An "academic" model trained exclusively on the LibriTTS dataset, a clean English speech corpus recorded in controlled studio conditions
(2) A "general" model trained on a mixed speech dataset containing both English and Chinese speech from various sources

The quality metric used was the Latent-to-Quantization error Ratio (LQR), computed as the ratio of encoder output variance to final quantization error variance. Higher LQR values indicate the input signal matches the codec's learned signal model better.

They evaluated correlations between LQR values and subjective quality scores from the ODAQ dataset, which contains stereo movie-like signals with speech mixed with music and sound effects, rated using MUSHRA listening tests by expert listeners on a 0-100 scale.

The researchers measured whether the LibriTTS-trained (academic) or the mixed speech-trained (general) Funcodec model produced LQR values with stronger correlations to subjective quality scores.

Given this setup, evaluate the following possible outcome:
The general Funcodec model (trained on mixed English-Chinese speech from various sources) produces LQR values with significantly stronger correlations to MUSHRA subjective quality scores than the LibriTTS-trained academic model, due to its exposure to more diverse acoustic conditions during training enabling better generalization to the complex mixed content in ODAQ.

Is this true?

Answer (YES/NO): NO